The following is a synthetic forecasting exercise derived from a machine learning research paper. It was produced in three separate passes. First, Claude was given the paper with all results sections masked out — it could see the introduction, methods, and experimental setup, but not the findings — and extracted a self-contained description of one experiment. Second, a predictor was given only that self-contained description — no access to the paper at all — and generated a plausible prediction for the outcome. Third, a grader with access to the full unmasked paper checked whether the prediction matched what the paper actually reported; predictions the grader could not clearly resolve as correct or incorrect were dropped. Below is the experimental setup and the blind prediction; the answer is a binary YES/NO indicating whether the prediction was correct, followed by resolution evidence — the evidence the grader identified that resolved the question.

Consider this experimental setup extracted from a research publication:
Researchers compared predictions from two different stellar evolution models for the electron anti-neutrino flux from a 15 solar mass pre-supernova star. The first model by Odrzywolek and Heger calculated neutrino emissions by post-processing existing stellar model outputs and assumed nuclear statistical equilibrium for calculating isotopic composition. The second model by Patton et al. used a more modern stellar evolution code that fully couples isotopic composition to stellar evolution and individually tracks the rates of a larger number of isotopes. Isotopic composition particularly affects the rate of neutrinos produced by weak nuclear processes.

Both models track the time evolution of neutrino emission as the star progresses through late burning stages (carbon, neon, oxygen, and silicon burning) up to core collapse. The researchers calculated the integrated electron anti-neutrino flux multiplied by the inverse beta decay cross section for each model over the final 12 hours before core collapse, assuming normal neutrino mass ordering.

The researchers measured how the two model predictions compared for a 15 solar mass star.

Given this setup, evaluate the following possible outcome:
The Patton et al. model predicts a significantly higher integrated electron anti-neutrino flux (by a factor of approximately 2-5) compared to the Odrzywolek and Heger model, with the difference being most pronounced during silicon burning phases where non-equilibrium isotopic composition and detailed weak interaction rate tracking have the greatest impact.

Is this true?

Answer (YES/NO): NO